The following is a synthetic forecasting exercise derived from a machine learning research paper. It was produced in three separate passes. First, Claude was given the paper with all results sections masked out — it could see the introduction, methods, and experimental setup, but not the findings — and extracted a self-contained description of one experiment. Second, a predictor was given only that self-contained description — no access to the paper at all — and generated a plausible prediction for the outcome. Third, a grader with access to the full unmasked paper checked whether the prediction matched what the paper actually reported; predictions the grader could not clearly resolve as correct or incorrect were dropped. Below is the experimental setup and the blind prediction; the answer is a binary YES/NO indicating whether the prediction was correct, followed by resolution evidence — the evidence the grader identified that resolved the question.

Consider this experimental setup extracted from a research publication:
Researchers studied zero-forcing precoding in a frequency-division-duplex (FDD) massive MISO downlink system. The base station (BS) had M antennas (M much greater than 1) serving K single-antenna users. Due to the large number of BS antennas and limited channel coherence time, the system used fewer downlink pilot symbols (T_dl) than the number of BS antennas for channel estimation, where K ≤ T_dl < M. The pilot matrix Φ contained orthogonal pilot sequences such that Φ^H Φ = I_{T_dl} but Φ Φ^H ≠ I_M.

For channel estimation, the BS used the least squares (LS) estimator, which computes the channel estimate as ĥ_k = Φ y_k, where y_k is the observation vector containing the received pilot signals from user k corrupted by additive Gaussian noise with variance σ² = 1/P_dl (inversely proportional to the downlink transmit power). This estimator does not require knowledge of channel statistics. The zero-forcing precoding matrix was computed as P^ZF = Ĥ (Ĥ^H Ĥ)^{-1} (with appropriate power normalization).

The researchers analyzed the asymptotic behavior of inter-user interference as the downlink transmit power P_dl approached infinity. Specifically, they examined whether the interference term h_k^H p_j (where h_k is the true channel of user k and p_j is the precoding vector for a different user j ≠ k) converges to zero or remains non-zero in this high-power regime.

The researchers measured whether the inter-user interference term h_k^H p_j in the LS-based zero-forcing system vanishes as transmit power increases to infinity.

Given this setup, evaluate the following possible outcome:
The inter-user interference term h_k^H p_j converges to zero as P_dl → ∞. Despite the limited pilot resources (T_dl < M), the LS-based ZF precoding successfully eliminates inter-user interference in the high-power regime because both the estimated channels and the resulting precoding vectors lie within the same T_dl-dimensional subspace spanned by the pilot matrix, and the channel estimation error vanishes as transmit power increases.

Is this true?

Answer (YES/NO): YES